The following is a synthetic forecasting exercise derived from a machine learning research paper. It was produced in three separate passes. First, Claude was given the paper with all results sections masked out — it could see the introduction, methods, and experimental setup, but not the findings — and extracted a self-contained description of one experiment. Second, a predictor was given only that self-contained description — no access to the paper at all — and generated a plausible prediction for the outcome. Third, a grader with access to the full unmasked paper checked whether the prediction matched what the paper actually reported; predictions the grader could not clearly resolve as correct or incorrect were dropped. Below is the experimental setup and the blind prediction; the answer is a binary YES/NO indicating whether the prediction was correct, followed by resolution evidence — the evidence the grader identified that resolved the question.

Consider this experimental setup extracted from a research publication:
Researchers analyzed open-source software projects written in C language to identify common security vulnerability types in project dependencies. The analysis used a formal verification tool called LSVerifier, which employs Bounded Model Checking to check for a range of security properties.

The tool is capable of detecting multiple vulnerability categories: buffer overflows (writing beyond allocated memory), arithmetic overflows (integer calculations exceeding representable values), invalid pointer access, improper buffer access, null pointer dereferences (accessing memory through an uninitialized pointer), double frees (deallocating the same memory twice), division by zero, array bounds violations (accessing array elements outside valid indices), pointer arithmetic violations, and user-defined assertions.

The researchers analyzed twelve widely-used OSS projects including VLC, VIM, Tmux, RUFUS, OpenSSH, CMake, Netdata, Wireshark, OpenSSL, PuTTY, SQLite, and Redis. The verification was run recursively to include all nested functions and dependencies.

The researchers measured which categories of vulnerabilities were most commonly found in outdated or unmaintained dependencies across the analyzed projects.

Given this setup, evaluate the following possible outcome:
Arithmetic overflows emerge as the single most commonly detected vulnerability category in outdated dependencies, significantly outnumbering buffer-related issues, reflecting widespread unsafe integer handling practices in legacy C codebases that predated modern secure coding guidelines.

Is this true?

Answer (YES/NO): NO